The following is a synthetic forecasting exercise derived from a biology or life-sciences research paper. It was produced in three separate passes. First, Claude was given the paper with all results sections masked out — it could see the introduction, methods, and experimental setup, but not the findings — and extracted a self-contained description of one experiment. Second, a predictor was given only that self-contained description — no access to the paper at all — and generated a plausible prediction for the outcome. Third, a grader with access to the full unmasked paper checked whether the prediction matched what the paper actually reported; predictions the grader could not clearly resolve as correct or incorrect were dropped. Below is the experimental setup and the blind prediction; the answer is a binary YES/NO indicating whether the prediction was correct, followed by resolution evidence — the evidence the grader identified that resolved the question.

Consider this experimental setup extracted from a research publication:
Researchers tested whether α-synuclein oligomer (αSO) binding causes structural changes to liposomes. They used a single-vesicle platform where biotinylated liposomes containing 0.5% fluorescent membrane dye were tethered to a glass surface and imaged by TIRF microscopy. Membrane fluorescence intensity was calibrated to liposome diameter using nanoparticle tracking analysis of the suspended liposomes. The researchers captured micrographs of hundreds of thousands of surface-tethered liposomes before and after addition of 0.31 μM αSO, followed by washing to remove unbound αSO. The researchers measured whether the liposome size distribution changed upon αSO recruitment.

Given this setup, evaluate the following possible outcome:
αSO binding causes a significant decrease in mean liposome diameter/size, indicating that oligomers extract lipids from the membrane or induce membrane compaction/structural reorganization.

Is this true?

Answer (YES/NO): NO